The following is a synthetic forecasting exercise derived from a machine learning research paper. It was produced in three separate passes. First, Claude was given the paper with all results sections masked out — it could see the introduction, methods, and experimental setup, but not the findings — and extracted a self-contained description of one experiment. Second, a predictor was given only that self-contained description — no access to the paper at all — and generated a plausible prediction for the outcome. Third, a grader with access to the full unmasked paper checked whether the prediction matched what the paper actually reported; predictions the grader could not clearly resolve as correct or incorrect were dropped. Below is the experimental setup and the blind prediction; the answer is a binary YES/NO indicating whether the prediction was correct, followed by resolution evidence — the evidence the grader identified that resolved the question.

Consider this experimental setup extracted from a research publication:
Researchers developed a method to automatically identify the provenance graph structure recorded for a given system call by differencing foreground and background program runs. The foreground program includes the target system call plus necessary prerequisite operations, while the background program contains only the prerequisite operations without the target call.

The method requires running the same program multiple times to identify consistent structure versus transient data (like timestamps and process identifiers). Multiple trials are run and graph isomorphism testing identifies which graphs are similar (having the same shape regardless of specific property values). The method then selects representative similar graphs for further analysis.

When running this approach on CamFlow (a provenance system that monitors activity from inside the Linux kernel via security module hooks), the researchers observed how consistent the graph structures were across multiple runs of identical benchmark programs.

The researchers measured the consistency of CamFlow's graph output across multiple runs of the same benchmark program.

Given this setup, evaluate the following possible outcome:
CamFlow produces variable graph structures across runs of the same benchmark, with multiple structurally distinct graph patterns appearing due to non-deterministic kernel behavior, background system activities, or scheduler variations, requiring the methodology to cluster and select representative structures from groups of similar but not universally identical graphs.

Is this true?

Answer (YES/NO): NO